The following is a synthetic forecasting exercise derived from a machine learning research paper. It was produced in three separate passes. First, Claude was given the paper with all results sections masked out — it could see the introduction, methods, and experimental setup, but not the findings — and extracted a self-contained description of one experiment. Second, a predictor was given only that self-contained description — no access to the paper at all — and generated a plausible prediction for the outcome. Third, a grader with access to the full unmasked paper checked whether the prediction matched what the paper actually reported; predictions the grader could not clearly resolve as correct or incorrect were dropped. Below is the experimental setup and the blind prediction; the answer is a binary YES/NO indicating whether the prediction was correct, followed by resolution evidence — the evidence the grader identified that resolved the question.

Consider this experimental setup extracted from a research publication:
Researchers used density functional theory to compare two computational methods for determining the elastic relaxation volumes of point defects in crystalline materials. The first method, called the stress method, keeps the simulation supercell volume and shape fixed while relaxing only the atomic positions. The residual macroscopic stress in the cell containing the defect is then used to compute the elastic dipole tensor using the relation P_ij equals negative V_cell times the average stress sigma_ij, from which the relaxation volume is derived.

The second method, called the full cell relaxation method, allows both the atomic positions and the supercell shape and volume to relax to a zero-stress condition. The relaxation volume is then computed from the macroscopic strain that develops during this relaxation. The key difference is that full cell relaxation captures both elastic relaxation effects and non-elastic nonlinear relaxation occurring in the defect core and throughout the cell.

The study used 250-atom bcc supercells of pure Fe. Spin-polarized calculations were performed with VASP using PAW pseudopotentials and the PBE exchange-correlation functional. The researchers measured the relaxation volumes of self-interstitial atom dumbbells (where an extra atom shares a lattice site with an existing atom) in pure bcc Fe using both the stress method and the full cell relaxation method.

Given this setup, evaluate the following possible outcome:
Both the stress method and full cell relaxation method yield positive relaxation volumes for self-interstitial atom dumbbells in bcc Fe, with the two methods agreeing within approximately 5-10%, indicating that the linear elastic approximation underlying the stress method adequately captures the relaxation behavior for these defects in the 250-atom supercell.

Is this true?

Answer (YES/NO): NO